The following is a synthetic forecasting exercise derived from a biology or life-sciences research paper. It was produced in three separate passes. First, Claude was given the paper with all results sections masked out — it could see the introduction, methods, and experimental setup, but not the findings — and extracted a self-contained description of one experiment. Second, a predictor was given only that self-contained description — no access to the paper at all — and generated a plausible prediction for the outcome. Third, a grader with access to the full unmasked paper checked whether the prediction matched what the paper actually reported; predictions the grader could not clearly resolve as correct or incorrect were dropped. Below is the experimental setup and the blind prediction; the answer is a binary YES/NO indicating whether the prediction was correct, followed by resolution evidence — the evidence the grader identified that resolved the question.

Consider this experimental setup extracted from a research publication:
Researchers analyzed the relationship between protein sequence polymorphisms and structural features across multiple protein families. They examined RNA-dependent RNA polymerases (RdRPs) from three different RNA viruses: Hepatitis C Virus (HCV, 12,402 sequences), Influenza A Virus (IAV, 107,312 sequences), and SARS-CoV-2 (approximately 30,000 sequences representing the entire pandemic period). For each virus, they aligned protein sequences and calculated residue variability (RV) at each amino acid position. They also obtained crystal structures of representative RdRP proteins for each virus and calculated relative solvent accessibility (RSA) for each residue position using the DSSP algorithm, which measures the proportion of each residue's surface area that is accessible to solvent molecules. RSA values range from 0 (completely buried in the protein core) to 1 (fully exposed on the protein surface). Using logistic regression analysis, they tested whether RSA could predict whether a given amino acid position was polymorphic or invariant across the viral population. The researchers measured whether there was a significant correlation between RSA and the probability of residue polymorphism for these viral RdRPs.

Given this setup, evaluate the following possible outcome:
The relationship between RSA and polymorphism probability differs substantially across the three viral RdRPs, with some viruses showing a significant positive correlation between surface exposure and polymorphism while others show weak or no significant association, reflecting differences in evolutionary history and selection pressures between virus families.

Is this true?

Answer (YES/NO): NO